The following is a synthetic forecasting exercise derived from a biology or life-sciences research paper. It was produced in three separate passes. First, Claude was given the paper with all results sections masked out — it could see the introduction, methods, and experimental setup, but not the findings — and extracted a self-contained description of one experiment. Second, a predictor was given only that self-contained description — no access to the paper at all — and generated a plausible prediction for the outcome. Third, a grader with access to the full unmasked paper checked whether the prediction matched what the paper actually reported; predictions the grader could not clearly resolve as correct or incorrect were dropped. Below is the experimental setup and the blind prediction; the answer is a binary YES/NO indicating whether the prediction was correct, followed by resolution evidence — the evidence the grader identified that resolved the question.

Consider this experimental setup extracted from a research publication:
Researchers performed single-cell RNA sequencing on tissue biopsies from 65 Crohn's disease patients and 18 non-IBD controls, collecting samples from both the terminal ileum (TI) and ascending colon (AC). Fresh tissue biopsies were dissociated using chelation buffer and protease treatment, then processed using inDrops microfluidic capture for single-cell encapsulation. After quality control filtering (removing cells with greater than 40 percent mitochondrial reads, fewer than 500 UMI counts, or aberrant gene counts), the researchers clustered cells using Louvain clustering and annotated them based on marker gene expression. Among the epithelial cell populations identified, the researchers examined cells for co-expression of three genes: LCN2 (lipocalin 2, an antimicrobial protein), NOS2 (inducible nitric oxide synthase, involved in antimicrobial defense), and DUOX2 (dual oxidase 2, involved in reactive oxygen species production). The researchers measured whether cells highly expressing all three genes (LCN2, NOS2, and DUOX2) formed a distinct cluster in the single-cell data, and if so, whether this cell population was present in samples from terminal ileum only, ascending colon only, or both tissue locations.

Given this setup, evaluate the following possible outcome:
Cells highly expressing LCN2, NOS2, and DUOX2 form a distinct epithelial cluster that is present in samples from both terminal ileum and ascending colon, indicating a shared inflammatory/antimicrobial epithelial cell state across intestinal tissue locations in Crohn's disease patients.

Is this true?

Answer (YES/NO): YES